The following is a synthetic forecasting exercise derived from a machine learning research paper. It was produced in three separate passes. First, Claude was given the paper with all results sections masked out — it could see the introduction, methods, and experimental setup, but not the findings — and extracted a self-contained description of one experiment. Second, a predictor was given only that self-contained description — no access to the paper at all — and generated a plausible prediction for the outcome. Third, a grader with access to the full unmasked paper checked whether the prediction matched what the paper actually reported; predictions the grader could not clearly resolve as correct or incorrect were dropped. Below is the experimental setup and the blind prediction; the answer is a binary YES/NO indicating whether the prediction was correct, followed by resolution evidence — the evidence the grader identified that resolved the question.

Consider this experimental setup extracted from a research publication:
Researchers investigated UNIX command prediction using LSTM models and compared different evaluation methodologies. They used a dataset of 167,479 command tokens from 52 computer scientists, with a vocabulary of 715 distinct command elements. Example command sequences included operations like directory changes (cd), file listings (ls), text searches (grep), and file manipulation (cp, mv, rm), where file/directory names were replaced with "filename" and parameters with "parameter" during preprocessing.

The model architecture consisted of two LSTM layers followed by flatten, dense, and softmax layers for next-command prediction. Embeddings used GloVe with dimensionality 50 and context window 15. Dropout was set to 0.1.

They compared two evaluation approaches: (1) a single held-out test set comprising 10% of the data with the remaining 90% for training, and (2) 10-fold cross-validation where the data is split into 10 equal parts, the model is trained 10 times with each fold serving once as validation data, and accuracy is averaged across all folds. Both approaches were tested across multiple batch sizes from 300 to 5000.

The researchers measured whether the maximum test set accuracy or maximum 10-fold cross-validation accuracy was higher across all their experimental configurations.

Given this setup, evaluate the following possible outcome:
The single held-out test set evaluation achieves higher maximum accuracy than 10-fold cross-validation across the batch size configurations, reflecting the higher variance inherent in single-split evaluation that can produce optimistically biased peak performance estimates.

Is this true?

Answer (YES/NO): YES